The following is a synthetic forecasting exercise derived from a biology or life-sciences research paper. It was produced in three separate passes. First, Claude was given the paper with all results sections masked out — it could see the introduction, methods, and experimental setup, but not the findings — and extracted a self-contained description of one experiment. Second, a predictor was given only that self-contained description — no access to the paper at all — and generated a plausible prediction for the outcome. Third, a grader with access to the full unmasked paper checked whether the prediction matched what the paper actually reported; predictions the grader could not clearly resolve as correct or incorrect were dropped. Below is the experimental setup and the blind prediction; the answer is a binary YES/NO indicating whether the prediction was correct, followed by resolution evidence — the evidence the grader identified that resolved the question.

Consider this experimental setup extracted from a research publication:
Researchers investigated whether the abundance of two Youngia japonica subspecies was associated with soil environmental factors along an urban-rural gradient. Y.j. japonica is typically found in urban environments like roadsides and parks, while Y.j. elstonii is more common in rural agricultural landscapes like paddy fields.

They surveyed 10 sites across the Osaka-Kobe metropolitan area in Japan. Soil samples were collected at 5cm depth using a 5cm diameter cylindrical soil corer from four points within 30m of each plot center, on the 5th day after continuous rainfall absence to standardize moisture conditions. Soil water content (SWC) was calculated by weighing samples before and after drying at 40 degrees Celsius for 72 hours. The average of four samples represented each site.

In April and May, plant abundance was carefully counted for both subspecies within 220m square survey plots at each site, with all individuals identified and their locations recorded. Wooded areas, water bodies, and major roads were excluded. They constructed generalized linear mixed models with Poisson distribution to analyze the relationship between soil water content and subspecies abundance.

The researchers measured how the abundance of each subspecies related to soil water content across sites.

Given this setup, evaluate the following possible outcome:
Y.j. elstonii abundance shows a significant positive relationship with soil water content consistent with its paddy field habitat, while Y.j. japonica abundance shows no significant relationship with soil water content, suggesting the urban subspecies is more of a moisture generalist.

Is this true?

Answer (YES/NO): NO